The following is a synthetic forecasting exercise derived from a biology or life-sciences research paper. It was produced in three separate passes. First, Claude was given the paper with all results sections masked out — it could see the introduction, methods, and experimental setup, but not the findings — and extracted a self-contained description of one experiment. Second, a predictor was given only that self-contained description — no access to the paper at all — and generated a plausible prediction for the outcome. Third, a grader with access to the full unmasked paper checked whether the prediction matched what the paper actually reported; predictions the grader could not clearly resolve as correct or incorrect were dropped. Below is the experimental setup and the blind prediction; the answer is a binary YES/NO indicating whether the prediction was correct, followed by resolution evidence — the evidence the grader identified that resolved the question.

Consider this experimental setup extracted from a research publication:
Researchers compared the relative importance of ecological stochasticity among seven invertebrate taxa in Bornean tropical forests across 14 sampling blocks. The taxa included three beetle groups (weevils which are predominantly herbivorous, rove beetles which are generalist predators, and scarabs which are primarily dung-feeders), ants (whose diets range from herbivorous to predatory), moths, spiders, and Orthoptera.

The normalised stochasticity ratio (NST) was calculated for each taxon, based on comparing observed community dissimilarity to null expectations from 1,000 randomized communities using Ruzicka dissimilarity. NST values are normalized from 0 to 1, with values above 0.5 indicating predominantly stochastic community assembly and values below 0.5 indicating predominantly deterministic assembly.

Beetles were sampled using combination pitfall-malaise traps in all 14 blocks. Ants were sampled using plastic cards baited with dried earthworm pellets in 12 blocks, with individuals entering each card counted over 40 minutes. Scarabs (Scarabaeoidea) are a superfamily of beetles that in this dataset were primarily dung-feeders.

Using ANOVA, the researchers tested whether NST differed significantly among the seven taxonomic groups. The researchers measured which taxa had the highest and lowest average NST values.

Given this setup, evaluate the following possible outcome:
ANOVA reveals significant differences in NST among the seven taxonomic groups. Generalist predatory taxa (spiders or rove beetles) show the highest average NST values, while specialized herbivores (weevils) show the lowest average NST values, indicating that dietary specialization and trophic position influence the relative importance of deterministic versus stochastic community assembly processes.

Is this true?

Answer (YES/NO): NO